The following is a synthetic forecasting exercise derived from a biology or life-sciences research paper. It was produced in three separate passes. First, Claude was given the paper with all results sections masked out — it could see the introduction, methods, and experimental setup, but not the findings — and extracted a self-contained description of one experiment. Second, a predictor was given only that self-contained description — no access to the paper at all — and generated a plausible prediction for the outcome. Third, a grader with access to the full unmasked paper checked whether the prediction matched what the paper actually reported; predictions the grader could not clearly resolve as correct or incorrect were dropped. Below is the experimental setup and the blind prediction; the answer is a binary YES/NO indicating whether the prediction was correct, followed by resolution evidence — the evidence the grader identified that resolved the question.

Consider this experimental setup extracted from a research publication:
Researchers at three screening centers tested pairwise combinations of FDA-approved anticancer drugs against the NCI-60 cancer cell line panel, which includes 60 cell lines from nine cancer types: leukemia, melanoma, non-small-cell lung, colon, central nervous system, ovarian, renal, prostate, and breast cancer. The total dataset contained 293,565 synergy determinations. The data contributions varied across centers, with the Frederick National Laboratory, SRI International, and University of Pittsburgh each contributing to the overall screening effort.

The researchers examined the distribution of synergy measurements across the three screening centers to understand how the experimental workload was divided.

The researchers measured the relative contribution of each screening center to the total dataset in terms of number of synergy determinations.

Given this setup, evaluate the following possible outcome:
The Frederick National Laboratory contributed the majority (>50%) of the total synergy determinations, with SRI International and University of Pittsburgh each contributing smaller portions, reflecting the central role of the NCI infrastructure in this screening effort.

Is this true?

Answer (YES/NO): NO